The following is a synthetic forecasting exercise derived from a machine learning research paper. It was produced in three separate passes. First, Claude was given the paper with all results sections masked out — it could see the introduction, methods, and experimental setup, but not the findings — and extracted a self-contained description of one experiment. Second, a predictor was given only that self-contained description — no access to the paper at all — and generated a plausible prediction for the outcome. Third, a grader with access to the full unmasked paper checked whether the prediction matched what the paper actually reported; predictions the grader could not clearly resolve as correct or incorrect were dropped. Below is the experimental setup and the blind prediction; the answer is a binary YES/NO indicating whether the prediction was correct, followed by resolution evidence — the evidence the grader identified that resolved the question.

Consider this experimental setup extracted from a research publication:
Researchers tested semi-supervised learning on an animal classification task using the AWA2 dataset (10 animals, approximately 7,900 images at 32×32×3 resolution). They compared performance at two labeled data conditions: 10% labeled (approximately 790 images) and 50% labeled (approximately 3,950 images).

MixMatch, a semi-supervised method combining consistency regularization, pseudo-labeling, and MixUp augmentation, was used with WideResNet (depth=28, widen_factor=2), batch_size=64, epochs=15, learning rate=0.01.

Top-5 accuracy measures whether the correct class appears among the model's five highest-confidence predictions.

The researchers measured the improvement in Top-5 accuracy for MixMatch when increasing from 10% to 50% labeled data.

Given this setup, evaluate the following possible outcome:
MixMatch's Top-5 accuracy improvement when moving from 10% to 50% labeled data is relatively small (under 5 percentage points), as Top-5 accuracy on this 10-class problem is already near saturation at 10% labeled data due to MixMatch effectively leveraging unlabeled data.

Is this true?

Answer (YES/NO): NO